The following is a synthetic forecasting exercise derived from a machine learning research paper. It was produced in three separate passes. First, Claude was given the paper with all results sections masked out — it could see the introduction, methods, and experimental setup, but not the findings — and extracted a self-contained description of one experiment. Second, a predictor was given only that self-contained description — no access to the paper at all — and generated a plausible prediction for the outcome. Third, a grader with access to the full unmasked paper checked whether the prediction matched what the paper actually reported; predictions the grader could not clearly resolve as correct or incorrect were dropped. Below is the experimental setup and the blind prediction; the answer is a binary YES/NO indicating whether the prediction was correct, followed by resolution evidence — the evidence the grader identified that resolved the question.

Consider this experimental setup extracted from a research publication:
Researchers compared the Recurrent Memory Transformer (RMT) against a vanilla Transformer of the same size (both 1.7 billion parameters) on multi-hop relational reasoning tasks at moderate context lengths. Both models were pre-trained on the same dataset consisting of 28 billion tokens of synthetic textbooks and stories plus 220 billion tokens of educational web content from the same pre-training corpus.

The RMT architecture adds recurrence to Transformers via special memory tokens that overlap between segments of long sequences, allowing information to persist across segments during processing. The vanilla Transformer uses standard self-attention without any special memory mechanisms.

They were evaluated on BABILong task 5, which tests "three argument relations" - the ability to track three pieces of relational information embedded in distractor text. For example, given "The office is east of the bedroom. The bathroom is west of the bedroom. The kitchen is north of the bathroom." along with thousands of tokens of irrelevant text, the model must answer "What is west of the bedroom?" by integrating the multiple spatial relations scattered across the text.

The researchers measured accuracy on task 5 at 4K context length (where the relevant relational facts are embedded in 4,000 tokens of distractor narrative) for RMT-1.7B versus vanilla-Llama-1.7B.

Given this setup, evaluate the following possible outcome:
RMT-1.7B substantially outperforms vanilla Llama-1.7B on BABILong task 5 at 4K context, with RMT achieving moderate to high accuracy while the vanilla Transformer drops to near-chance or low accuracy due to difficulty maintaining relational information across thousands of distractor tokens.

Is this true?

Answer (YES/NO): NO